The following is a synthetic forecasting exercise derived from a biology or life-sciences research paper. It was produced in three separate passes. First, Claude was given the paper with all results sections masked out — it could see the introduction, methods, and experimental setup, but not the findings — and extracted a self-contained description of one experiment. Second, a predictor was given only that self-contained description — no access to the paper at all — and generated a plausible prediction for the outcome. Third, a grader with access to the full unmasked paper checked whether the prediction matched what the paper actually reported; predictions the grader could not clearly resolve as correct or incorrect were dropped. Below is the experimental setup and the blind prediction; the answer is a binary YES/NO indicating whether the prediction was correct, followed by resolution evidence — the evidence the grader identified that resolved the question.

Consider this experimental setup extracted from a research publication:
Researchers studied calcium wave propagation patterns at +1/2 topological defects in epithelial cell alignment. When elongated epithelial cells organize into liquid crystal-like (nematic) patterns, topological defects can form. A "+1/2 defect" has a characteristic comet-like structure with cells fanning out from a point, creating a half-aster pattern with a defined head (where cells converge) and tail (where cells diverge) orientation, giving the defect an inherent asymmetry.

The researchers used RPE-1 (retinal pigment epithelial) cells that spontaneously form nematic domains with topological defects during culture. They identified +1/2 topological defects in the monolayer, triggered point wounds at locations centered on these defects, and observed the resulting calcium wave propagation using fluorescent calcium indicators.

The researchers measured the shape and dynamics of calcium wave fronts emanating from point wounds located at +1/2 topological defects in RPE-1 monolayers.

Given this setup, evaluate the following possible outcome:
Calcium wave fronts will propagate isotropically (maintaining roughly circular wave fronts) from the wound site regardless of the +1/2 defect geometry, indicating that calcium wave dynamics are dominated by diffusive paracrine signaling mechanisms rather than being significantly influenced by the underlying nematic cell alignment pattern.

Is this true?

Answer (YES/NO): NO